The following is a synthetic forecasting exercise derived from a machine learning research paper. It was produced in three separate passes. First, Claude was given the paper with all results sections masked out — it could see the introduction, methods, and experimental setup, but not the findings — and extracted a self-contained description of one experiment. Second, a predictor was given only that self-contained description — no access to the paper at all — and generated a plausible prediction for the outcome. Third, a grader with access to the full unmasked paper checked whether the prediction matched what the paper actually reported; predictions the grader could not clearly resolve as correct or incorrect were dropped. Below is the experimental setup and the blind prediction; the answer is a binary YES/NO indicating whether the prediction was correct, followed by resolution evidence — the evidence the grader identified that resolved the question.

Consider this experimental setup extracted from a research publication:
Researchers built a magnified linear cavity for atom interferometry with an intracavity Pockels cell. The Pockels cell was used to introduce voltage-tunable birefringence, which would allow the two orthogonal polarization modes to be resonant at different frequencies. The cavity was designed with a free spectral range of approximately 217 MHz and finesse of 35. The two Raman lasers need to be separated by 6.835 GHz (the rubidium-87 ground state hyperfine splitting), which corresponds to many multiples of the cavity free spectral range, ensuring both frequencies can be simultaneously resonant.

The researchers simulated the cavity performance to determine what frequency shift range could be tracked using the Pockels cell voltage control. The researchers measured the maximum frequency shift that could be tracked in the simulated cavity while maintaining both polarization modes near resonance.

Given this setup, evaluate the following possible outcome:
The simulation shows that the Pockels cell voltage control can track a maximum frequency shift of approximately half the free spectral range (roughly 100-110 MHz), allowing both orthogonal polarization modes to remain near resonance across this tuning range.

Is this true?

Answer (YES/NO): NO